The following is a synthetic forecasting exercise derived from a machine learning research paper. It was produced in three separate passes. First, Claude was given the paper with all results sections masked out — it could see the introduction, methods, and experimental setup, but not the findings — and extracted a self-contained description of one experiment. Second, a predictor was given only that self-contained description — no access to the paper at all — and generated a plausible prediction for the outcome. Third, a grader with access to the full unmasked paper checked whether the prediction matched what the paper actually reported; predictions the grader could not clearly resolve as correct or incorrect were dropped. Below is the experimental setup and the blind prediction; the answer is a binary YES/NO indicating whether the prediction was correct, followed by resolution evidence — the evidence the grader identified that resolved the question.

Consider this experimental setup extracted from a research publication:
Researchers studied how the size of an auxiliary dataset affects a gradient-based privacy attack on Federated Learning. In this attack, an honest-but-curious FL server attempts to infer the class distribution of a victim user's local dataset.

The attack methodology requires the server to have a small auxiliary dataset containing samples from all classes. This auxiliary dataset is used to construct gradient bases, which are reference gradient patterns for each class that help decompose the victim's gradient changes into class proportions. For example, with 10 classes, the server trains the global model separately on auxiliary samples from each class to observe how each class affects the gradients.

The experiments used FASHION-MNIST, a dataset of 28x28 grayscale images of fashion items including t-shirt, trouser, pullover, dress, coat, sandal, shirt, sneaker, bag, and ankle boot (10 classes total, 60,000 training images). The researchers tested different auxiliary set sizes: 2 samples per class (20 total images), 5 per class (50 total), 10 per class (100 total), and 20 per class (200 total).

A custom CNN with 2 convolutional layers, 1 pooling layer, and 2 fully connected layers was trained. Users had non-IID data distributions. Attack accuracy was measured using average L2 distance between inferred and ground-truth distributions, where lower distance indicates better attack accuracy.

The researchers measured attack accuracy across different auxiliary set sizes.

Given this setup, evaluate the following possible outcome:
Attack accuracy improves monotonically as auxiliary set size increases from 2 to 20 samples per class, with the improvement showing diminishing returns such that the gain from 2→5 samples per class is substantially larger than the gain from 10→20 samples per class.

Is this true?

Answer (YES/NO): NO